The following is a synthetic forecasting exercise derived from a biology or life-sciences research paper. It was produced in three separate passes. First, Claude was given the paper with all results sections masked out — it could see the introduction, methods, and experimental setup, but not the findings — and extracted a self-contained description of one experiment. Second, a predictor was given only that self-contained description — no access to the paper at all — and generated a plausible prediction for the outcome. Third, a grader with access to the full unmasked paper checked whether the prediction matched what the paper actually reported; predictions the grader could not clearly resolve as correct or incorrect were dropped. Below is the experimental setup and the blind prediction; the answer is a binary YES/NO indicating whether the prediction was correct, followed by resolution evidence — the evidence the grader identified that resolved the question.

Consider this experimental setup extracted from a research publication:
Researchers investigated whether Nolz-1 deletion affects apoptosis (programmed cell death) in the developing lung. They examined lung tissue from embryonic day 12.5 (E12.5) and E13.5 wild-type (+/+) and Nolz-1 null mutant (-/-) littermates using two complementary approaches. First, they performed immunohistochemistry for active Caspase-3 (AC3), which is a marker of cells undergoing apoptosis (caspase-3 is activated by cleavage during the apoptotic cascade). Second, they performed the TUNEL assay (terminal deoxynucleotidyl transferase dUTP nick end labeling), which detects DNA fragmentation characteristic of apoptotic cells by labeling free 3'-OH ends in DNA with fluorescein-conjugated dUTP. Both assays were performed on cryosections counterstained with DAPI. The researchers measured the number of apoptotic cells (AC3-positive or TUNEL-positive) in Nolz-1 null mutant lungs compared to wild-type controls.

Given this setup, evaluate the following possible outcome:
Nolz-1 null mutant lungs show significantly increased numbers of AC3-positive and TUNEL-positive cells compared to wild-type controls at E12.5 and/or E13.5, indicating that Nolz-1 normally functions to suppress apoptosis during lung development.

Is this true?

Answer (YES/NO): NO